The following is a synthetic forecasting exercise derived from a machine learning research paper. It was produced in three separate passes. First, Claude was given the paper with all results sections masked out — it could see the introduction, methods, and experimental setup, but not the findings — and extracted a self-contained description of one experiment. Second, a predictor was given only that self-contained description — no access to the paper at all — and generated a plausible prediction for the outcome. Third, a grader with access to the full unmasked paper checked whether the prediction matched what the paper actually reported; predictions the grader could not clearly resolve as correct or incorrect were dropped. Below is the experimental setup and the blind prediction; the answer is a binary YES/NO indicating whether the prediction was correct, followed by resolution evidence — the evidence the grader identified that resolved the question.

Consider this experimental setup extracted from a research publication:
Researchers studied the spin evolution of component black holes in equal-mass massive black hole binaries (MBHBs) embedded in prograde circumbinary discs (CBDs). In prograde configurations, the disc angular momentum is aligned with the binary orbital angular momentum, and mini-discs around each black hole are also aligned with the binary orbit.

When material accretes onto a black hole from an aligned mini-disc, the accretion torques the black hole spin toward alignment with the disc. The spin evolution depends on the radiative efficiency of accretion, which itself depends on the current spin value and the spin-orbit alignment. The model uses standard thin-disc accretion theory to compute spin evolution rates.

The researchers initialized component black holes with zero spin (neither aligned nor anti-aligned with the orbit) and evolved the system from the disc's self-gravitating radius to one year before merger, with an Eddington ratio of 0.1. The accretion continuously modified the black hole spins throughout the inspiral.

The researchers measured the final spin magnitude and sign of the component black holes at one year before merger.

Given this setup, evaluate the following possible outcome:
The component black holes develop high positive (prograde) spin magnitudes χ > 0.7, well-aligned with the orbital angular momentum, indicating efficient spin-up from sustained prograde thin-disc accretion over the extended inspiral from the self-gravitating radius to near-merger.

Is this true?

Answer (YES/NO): YES